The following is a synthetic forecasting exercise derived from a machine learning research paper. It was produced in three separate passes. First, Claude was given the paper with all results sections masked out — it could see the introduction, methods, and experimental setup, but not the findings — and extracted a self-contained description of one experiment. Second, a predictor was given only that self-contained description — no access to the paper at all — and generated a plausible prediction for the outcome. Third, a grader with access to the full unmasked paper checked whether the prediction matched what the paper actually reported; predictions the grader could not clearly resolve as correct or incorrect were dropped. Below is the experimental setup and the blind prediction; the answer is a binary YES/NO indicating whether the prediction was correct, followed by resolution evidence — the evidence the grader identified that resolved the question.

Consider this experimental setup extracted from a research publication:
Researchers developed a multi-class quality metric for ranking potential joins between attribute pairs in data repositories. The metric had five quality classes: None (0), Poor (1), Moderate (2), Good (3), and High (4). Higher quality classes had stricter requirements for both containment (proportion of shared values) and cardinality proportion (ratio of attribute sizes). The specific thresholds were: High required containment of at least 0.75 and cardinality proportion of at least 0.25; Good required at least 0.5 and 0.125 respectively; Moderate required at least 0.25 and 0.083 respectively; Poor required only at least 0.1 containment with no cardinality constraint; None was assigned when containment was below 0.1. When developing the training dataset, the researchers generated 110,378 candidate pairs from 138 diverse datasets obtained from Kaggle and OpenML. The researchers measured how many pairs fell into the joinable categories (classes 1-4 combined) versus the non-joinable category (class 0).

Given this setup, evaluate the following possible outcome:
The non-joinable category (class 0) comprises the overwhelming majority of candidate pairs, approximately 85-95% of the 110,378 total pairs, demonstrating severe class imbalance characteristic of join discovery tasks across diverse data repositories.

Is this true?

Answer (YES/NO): NO